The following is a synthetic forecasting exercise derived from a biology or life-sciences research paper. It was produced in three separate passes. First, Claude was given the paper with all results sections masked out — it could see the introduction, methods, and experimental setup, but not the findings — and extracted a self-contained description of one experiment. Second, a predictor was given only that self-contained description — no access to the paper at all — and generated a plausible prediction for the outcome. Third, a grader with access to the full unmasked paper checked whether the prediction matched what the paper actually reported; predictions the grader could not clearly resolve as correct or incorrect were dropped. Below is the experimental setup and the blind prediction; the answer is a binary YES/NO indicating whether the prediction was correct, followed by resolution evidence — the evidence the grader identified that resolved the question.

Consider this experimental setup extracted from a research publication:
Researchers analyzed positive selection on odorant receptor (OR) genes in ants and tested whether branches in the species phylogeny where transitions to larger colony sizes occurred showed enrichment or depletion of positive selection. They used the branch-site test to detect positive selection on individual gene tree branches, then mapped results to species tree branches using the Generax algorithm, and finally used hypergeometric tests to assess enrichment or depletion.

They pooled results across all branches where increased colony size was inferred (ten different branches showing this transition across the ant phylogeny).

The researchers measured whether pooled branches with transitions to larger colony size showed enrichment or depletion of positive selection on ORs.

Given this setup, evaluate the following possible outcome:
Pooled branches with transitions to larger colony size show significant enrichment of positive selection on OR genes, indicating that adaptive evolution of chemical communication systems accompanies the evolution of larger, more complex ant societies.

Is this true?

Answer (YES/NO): NO